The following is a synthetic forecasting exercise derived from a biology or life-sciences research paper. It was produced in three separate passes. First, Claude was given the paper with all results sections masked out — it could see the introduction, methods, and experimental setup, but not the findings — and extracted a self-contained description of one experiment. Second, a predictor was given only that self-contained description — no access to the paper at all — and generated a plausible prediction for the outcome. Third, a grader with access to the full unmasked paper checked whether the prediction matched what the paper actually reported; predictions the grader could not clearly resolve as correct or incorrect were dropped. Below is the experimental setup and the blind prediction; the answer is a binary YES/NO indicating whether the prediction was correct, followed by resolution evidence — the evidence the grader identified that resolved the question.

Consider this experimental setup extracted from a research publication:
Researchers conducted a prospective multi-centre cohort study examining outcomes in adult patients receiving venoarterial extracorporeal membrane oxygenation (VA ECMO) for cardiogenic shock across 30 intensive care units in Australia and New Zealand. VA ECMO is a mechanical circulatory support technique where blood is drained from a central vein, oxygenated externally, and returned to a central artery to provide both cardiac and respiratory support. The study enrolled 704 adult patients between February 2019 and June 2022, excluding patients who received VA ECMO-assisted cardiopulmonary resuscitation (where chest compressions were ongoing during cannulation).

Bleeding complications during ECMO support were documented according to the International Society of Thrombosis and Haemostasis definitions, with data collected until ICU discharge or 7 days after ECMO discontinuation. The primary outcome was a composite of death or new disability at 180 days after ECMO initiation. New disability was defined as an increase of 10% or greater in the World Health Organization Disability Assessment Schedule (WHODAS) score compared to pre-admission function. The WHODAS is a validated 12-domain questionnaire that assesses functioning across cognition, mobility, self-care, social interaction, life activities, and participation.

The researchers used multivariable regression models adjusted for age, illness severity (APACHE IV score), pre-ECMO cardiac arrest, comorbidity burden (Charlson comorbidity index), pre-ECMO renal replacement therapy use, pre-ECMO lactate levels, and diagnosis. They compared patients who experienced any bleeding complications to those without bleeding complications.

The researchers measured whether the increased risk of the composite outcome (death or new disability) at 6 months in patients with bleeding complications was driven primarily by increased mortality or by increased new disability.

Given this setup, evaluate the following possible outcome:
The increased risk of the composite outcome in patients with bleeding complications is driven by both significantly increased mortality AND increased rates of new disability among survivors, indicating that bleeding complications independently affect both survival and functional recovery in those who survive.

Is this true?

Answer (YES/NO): NO